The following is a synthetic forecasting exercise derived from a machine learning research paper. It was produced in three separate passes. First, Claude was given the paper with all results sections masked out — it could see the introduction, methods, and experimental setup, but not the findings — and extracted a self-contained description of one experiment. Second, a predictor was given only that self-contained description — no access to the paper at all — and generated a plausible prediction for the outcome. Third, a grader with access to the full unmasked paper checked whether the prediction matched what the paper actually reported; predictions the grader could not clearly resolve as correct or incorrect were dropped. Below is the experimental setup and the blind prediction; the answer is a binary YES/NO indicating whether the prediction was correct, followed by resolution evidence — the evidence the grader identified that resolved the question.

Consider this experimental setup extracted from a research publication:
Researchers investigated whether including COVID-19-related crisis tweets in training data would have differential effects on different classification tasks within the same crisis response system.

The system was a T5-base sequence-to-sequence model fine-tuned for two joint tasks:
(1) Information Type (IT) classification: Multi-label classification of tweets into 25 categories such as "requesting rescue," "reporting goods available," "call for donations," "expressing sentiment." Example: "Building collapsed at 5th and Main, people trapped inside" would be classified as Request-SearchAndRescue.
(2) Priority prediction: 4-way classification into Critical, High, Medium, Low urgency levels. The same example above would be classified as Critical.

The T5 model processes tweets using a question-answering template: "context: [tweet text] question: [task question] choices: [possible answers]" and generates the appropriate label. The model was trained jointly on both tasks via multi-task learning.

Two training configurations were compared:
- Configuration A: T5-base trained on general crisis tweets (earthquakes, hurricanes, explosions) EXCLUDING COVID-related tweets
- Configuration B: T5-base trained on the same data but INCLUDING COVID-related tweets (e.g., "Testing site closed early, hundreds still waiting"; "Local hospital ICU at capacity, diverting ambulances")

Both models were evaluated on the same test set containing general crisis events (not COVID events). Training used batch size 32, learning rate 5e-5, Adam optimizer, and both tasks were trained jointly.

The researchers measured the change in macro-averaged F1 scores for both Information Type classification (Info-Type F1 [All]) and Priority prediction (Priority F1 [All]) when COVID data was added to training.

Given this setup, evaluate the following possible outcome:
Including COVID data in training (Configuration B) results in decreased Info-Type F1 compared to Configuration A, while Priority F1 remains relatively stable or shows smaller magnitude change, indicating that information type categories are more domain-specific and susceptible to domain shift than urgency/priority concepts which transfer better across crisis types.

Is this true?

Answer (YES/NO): NO